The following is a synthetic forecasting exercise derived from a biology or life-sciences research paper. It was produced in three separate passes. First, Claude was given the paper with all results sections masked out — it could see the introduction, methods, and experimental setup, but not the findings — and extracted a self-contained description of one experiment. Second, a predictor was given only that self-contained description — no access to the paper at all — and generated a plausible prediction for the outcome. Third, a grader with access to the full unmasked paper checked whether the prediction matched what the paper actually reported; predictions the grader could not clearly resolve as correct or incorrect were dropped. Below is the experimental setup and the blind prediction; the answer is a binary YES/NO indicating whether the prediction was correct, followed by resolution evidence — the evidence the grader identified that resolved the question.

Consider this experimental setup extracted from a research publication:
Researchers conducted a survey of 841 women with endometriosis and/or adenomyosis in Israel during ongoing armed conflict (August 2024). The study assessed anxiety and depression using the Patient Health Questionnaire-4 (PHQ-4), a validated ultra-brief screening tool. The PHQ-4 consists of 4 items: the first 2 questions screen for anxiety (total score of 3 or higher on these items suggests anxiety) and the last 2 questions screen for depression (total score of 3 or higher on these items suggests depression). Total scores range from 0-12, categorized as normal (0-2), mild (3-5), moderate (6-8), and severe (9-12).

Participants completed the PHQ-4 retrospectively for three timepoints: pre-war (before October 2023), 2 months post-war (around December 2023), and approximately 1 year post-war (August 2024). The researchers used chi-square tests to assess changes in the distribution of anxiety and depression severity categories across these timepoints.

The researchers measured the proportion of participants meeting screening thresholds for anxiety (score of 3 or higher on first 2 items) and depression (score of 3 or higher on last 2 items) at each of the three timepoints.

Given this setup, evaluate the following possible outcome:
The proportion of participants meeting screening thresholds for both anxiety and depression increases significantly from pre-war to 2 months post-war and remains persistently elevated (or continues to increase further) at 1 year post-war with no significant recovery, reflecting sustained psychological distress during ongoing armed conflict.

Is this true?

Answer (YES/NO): NO